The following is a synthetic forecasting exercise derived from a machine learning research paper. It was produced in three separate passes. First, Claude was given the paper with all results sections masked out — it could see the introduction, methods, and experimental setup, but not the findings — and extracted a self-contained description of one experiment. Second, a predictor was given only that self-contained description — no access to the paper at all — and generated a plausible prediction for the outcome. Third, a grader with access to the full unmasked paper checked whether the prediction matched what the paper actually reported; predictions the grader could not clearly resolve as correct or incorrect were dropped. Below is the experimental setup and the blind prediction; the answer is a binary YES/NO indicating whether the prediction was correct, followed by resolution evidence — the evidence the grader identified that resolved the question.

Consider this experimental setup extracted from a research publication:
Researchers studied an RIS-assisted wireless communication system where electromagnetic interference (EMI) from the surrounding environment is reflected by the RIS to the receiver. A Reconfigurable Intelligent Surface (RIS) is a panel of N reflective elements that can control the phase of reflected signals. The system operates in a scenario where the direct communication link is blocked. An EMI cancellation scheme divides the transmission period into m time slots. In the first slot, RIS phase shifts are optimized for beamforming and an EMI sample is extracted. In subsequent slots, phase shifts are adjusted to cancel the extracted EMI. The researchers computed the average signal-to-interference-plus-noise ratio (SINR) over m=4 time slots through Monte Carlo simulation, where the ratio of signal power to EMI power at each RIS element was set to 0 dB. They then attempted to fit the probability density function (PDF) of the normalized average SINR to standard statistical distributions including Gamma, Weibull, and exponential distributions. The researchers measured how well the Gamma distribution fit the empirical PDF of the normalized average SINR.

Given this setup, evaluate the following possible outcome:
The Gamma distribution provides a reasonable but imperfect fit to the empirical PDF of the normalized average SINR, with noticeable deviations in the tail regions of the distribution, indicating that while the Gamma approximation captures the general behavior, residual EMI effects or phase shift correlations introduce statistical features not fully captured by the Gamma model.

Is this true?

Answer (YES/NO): NO